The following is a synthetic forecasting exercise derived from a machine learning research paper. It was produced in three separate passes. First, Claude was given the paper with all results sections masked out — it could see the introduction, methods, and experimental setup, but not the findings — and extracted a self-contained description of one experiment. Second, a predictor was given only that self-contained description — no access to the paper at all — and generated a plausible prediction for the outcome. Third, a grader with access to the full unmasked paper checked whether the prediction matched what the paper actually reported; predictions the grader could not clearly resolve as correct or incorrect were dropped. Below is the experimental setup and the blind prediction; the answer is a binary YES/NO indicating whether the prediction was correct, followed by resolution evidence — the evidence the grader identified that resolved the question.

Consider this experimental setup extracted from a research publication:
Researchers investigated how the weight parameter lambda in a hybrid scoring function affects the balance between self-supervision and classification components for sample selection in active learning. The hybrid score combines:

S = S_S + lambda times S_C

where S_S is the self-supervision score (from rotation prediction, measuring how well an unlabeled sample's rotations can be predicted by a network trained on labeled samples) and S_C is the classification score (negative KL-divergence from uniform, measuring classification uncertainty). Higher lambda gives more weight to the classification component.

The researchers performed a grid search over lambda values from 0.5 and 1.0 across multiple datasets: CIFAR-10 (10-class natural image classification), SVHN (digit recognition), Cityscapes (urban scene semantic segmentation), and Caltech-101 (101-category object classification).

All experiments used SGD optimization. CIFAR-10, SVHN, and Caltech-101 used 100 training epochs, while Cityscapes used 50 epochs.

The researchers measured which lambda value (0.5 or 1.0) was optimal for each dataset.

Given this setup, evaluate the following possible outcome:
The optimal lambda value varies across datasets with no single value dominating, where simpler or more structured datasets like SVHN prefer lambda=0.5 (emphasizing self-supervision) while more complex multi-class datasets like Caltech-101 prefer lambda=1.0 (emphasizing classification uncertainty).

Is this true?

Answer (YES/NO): NO